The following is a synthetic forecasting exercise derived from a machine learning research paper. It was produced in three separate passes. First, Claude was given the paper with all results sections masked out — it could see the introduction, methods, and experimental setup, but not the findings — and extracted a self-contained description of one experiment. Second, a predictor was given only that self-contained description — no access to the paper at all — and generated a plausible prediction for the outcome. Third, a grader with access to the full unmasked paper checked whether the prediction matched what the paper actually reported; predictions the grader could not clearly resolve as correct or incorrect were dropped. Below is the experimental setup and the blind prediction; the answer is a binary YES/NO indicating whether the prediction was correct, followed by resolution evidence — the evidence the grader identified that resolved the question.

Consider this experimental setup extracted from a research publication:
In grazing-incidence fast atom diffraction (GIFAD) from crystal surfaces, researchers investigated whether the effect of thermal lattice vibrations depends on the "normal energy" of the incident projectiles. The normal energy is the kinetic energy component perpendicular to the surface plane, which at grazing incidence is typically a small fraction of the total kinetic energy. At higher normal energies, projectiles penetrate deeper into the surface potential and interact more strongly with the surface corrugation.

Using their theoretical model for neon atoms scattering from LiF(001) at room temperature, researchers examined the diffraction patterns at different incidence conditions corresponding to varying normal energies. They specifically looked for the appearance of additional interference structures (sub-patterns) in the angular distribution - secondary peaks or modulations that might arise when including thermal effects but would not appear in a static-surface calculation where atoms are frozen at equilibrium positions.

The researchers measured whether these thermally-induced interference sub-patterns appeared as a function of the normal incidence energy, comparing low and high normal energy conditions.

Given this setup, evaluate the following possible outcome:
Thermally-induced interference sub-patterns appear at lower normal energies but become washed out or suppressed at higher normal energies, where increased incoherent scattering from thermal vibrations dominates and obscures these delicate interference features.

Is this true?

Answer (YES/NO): NO